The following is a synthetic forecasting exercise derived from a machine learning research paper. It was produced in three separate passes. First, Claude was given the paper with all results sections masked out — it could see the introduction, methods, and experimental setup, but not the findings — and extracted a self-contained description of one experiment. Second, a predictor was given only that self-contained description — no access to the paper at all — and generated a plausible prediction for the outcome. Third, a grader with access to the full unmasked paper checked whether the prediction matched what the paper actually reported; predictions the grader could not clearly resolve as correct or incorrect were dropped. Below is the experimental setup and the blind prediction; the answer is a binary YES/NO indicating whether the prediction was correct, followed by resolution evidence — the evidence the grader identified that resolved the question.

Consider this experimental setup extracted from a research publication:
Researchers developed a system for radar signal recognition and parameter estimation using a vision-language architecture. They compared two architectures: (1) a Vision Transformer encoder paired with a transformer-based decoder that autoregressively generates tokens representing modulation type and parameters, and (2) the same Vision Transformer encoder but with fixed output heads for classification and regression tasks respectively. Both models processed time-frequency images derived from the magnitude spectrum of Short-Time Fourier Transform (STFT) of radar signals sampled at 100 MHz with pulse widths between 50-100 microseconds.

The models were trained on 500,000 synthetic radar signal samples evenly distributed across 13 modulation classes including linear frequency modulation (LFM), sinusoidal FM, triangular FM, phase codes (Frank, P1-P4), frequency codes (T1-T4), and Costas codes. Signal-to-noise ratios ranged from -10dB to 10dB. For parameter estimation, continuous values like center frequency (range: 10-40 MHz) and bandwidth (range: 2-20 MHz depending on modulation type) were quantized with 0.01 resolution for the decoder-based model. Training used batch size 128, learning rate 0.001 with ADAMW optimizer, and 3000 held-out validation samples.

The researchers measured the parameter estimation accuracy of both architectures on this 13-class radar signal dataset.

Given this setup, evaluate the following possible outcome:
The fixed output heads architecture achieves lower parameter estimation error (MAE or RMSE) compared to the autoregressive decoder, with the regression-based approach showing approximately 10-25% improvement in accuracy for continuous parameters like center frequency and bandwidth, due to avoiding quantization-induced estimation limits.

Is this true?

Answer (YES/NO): NO